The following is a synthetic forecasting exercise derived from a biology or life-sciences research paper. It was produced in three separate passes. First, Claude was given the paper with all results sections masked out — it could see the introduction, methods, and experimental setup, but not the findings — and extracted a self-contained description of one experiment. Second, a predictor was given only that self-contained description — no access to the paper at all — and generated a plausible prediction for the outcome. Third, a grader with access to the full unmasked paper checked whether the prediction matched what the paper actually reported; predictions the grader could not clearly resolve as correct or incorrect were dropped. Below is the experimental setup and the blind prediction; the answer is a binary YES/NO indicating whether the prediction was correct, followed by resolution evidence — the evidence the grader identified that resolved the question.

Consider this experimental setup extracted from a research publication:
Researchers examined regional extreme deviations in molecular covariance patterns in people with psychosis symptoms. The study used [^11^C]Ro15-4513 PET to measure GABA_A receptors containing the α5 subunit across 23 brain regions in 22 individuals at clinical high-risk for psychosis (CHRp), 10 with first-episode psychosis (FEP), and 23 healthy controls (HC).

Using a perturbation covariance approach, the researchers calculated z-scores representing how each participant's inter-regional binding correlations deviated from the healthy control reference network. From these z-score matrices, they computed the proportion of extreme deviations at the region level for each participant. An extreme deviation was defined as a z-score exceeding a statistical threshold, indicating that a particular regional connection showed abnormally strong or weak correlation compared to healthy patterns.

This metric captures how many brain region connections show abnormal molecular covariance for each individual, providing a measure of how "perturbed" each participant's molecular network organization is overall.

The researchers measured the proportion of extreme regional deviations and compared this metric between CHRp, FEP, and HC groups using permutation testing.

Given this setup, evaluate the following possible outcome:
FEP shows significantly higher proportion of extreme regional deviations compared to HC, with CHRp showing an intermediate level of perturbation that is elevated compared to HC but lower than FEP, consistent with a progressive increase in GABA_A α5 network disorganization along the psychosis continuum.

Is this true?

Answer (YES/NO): NO